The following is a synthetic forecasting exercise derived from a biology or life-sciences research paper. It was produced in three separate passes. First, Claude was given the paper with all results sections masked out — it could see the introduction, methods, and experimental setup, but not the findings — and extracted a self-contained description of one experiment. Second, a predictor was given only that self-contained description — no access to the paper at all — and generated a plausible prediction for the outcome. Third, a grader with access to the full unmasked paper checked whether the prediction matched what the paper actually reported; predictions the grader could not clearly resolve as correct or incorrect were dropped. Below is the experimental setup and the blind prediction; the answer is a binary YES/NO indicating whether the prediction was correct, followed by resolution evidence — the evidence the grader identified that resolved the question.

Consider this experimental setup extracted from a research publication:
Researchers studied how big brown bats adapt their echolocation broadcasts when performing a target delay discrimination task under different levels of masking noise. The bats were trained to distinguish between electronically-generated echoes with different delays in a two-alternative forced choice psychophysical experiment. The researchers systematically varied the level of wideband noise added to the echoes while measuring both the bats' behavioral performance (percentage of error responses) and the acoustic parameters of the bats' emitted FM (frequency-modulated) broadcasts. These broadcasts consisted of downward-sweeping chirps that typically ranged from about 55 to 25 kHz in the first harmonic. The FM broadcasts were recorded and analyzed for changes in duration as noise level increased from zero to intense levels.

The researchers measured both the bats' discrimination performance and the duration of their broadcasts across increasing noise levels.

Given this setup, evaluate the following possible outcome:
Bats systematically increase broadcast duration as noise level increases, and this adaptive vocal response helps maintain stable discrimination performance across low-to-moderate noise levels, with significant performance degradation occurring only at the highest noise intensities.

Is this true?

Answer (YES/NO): NO